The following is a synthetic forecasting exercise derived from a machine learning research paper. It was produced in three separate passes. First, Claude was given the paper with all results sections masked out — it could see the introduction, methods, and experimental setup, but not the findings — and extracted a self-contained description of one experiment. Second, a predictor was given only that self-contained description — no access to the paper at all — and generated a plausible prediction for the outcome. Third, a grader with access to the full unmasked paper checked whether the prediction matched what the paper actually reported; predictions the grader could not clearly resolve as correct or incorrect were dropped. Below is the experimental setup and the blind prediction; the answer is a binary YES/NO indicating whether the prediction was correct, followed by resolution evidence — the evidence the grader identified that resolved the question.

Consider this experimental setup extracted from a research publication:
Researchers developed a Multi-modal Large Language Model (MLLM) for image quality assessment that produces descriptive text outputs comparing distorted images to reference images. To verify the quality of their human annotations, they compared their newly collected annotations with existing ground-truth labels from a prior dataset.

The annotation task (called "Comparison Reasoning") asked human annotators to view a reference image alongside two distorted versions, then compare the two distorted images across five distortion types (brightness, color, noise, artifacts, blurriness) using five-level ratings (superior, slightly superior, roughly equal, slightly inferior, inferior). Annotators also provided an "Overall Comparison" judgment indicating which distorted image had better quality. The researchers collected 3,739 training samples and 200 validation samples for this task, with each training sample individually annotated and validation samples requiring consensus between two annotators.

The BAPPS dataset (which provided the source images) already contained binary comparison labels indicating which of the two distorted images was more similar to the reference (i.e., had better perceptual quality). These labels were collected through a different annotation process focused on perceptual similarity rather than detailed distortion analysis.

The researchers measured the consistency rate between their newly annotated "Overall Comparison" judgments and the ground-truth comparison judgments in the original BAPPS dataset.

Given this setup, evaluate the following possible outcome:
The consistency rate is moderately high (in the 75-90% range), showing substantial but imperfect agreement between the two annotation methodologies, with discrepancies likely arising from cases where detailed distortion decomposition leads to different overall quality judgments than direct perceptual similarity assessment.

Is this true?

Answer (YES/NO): YES